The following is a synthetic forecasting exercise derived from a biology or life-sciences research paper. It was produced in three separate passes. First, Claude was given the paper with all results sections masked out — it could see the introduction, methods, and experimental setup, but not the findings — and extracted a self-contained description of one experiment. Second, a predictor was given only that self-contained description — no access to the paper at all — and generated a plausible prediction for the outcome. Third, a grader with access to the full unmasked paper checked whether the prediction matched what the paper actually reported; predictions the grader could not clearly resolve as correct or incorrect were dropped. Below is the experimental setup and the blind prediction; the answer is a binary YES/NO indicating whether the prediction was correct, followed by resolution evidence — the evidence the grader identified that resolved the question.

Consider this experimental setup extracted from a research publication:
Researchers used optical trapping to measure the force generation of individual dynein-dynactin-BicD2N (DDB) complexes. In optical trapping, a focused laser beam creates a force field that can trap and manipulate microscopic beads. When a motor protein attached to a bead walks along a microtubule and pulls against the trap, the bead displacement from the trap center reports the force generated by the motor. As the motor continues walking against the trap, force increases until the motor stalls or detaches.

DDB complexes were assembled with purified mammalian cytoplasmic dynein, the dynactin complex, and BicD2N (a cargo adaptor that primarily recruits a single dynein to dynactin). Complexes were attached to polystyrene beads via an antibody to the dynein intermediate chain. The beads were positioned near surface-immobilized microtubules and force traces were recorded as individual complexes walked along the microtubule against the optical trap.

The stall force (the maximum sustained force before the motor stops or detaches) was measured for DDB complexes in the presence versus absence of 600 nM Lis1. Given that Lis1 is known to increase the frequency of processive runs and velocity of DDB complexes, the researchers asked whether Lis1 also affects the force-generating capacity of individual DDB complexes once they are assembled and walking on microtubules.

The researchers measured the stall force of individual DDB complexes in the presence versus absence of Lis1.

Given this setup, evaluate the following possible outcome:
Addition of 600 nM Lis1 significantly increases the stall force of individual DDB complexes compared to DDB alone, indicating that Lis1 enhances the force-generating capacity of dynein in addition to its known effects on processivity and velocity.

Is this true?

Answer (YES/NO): YES